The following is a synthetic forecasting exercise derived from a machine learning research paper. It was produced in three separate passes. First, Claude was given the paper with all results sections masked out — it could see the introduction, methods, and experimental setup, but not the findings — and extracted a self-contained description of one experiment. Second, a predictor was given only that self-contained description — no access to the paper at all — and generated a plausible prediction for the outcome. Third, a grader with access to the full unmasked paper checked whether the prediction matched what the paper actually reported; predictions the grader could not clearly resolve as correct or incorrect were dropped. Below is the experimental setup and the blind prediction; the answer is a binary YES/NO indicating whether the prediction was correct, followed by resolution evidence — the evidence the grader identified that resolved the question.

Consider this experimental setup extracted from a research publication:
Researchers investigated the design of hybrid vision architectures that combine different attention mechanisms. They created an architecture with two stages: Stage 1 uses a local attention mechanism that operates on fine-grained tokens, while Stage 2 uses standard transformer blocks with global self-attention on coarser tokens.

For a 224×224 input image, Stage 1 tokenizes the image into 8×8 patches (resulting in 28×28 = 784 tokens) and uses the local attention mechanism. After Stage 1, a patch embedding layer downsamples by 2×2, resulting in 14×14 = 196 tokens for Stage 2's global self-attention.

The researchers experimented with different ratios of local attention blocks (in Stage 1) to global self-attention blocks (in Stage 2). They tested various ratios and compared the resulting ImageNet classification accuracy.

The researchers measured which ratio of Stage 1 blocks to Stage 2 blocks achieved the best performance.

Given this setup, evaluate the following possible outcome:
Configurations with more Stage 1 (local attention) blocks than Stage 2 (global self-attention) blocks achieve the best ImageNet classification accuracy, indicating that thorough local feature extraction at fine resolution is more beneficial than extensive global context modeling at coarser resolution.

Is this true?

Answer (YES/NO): NO